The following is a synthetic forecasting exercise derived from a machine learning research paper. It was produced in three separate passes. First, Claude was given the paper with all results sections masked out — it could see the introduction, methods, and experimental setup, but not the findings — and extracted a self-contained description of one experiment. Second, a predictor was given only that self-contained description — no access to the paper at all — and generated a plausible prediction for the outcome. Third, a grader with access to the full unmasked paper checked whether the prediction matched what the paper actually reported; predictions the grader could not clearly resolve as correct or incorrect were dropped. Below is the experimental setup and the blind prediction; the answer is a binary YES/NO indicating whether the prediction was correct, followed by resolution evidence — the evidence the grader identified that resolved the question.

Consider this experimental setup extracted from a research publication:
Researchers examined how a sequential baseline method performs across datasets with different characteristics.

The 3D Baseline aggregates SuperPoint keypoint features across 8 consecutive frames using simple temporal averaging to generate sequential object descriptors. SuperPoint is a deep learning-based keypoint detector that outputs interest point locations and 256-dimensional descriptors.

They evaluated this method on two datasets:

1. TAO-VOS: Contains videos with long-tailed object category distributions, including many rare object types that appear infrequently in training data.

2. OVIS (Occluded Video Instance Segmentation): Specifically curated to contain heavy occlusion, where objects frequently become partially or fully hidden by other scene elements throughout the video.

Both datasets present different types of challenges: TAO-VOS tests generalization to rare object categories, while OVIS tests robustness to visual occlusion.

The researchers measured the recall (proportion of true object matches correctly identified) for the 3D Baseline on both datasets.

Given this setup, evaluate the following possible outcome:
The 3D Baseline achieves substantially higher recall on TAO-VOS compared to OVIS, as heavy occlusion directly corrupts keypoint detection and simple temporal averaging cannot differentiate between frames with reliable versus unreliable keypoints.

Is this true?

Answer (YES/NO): NO